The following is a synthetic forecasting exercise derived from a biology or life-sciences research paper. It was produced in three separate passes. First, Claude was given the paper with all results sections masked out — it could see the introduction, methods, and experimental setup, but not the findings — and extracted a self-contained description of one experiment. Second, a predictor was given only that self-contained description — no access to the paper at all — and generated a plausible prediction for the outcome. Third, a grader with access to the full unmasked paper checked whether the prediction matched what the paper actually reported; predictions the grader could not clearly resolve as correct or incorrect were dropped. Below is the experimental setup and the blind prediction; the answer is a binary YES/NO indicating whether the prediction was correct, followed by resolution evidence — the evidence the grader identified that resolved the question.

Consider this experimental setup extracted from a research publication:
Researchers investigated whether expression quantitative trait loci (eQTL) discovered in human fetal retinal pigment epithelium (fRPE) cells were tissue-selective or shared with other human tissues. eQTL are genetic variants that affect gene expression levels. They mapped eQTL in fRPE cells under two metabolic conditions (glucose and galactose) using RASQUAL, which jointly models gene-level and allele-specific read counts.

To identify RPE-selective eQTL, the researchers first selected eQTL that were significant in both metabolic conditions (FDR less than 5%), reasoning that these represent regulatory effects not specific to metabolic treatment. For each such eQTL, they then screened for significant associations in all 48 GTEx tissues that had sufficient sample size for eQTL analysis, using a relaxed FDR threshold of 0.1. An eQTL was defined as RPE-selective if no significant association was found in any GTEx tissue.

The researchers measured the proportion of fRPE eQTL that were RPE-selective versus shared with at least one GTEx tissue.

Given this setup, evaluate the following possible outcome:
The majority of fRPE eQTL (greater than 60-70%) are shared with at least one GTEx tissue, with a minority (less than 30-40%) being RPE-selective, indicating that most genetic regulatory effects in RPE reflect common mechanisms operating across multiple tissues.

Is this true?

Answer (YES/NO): NO